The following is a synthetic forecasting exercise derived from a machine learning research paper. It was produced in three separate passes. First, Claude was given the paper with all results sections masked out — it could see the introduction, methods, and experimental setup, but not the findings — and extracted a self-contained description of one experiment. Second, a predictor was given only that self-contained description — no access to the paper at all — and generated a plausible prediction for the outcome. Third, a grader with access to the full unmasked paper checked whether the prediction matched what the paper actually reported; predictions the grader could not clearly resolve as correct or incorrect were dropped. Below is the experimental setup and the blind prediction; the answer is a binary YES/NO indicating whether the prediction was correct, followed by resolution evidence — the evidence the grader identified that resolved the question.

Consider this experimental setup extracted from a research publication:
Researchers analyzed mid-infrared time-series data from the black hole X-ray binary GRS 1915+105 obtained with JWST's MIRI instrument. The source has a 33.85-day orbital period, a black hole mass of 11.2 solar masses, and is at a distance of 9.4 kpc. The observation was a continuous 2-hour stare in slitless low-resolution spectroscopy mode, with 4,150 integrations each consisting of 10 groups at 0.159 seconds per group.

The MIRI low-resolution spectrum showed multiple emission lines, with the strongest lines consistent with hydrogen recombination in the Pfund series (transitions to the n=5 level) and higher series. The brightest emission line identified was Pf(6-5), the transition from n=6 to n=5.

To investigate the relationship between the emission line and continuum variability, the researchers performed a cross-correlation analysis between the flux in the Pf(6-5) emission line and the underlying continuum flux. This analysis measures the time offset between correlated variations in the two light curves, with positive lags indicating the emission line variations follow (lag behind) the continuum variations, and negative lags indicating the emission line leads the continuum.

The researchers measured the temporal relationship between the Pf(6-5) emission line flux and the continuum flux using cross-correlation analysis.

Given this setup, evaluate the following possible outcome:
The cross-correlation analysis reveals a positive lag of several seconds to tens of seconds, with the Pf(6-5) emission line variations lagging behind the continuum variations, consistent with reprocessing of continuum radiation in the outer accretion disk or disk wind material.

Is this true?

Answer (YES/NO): NO